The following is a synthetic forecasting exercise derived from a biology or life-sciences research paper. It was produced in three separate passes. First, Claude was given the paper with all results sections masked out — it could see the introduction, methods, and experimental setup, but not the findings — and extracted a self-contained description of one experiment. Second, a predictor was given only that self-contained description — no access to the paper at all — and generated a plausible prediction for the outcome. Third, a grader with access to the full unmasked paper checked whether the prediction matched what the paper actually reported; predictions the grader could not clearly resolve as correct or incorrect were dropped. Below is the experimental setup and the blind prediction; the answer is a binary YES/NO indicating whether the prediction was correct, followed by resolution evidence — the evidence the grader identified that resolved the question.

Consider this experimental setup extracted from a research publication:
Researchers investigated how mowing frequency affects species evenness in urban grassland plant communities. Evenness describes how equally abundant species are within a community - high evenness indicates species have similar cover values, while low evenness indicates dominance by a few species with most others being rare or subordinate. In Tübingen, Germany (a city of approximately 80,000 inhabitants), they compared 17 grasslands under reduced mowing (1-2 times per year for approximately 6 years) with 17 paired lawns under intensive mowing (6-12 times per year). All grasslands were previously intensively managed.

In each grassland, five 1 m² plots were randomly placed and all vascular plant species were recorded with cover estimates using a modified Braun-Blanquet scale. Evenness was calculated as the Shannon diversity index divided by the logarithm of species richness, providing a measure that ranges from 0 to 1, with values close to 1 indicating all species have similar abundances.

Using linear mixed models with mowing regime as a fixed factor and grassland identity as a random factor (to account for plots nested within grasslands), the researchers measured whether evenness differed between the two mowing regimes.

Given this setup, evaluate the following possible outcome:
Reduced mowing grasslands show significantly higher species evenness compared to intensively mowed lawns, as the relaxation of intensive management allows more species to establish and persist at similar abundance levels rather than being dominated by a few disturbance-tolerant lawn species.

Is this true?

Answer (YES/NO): YES